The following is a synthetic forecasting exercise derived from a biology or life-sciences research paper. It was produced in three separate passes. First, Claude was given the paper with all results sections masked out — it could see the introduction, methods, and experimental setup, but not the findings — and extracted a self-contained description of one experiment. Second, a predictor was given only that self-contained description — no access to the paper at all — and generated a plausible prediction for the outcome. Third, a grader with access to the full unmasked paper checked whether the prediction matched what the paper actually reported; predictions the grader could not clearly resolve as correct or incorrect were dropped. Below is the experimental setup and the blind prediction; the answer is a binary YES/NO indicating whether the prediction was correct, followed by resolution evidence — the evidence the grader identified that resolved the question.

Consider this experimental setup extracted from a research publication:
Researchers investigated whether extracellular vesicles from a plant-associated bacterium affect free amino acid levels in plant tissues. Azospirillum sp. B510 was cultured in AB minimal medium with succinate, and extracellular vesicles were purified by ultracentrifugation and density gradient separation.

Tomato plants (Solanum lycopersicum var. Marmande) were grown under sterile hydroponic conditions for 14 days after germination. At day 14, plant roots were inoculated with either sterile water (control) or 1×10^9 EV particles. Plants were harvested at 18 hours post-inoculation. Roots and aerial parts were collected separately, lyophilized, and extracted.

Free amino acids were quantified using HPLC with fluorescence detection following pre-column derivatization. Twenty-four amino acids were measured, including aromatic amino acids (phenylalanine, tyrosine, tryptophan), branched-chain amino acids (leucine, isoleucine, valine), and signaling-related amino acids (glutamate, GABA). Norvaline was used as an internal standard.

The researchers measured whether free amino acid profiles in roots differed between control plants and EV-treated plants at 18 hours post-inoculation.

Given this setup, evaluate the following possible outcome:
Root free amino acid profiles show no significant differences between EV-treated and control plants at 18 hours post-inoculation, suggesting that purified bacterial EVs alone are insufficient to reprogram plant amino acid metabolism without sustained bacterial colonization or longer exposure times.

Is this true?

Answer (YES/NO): YES